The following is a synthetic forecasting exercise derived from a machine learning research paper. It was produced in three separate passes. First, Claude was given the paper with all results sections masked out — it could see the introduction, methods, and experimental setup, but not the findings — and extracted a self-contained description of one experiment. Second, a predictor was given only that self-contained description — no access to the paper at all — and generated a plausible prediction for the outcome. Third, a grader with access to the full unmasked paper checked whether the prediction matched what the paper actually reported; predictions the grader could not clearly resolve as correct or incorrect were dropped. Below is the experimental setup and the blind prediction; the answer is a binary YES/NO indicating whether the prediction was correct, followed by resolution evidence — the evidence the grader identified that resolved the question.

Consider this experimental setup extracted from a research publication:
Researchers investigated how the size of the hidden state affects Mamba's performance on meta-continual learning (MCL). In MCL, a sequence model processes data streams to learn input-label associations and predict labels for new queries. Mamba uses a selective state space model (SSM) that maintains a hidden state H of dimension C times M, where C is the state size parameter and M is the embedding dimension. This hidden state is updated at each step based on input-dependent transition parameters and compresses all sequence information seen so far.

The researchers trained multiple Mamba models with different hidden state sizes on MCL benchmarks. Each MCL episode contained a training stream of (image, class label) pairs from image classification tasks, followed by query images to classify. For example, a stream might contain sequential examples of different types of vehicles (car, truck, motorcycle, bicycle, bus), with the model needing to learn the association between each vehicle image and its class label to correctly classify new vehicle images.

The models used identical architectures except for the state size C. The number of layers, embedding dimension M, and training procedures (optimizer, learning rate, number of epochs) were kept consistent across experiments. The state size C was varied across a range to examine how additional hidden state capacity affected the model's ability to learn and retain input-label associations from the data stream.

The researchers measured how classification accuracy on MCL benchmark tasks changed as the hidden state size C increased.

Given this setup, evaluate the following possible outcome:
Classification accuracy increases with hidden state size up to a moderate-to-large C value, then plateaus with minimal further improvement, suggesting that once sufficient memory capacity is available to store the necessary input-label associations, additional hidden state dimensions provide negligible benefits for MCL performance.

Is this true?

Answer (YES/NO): NO